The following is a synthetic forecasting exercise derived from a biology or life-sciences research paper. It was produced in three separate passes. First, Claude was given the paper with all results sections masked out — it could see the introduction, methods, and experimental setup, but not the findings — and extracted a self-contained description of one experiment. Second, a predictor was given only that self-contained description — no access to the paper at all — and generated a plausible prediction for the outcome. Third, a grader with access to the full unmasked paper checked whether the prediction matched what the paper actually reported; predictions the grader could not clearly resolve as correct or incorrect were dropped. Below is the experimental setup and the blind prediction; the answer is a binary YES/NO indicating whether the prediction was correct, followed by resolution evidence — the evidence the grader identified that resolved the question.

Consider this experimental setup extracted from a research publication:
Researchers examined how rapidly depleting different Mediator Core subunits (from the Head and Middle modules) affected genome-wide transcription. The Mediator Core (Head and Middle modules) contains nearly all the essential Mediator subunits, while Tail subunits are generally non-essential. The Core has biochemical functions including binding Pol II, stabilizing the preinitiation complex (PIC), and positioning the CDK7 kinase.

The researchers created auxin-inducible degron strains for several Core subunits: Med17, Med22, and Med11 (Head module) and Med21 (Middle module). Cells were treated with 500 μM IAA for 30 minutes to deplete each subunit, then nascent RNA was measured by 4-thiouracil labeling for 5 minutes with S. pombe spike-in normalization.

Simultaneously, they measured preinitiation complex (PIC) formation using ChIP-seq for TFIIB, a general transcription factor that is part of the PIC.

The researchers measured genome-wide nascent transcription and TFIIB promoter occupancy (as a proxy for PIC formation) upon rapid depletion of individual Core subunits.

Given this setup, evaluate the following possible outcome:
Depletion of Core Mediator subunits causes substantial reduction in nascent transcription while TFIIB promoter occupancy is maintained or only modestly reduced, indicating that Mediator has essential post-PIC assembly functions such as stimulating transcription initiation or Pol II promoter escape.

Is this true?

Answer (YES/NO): NO